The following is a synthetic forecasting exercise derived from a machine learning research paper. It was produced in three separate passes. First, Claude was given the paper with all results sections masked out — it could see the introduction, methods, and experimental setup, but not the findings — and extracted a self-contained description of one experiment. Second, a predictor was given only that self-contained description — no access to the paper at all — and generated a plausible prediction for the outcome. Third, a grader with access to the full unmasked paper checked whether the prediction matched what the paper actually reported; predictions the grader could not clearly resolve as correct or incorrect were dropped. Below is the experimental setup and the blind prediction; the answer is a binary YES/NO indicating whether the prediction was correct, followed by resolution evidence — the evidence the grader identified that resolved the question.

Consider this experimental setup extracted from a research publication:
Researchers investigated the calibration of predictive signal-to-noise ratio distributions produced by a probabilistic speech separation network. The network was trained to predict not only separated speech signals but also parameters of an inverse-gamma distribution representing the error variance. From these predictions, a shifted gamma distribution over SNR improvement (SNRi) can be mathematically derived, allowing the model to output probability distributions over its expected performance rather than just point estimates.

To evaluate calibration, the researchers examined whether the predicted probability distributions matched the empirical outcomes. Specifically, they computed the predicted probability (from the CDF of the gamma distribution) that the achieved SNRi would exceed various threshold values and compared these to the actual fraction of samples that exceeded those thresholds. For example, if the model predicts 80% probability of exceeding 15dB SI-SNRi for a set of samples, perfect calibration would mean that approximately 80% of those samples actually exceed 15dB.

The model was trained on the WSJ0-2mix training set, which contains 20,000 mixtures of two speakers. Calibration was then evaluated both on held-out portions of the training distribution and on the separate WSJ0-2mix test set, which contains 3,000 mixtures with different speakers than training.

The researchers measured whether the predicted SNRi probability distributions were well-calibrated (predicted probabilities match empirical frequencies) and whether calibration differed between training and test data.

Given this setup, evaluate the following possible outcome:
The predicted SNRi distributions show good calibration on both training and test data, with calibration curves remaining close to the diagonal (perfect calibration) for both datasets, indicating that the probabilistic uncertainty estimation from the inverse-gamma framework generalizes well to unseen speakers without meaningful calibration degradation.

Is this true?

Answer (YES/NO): NO